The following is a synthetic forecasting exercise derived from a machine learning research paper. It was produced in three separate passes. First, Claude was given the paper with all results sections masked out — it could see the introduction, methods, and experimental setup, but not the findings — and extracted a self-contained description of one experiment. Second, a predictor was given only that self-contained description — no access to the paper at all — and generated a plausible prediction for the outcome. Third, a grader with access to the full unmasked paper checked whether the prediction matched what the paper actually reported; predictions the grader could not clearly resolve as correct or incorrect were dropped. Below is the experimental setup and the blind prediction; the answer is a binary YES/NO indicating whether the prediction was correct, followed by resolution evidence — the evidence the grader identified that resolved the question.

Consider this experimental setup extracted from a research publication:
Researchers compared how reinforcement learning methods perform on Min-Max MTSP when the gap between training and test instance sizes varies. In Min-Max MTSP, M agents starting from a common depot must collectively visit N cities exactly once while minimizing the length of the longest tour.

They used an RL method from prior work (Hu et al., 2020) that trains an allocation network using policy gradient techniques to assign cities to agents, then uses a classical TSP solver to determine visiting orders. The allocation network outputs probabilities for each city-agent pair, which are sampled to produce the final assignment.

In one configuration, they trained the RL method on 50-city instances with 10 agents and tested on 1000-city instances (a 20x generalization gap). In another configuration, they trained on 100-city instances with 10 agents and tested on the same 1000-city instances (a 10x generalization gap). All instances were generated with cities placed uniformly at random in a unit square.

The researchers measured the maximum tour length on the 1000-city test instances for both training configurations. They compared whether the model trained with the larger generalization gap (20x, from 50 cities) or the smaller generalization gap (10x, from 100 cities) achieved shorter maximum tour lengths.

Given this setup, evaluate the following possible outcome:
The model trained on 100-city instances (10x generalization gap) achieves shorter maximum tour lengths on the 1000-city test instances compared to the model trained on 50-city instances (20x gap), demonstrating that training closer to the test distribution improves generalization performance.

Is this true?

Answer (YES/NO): NO